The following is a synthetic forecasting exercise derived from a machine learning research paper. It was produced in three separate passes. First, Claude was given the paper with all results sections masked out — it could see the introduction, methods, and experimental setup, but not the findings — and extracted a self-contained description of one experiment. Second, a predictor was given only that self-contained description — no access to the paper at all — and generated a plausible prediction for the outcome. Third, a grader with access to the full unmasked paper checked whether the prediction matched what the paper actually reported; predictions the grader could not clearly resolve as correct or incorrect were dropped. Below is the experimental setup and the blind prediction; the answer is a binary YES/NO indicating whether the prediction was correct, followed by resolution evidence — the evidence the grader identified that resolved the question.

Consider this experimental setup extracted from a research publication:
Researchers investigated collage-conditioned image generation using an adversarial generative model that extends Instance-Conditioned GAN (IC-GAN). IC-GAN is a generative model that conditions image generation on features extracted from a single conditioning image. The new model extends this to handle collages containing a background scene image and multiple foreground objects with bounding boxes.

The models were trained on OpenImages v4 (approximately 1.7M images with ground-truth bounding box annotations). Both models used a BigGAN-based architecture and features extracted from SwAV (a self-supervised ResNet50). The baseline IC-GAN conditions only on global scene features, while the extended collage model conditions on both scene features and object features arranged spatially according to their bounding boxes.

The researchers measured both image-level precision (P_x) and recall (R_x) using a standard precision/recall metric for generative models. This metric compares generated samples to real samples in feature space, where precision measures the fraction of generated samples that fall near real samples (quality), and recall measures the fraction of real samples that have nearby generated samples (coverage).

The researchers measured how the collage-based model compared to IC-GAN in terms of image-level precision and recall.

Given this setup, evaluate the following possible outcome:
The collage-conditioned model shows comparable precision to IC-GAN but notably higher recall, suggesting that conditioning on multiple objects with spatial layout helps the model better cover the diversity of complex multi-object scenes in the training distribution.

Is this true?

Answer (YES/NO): NO